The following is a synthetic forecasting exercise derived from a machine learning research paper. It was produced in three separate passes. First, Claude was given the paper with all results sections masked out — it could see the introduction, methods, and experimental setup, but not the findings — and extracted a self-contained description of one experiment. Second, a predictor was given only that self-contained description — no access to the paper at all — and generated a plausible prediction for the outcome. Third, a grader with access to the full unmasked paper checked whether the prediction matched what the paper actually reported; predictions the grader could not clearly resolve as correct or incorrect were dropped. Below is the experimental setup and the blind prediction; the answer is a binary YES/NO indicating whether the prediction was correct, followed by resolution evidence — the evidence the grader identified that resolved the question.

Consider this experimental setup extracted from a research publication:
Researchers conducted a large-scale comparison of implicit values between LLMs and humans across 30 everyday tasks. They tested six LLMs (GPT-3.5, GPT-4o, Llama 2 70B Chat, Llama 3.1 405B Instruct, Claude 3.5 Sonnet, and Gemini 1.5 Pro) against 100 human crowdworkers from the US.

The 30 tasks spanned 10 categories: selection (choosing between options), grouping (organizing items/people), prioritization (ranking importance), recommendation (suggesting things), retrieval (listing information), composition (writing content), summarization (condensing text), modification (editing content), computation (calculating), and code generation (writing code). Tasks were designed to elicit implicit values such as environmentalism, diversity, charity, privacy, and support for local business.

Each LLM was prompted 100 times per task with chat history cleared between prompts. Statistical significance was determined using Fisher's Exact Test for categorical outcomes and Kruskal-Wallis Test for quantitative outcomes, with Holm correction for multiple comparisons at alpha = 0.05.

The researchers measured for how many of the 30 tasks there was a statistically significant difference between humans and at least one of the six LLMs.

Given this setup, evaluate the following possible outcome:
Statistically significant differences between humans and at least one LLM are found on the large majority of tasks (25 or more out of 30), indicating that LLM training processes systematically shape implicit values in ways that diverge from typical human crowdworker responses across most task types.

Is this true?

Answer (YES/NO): YES